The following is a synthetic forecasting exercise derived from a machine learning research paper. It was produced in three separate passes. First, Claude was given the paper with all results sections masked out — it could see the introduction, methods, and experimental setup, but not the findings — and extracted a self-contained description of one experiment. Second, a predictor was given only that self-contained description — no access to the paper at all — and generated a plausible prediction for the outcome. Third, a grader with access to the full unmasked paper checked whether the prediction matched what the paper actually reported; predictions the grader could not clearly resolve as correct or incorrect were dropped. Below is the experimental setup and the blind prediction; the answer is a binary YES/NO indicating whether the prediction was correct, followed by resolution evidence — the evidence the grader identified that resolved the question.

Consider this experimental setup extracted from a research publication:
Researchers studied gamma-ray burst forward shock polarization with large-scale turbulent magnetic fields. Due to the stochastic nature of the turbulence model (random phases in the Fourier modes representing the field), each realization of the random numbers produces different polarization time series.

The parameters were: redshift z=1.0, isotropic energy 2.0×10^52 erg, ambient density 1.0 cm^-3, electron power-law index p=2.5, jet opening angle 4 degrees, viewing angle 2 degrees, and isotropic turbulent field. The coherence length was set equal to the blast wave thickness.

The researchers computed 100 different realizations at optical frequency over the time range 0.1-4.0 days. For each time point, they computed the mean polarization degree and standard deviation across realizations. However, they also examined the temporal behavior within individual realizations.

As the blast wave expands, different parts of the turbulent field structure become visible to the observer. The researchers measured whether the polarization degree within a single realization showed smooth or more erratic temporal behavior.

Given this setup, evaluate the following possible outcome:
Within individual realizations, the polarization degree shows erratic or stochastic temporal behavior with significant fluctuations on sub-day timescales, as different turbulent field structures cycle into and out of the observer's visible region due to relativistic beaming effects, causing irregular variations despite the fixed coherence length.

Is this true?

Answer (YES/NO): YES